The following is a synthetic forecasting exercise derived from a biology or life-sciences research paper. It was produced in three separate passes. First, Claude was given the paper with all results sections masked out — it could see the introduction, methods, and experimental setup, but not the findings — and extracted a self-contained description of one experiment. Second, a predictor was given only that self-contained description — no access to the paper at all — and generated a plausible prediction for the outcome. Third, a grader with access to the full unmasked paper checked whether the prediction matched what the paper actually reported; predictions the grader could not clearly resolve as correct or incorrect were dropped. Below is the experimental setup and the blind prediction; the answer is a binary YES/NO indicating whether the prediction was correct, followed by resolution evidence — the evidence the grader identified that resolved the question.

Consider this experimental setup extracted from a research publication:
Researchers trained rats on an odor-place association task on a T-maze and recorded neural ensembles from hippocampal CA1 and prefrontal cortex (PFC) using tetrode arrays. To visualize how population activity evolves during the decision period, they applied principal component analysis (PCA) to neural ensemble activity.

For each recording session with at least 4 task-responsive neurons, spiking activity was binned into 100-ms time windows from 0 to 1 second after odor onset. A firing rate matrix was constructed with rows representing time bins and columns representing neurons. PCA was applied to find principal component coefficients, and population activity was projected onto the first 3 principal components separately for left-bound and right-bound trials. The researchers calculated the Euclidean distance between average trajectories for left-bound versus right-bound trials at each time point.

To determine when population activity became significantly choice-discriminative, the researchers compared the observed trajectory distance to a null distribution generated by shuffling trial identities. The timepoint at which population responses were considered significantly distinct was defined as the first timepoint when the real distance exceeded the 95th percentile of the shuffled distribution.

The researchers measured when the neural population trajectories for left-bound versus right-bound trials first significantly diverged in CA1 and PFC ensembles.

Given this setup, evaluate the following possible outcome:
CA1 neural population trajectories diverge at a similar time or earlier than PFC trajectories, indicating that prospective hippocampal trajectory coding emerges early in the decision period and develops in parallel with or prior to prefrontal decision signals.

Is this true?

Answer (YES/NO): YES